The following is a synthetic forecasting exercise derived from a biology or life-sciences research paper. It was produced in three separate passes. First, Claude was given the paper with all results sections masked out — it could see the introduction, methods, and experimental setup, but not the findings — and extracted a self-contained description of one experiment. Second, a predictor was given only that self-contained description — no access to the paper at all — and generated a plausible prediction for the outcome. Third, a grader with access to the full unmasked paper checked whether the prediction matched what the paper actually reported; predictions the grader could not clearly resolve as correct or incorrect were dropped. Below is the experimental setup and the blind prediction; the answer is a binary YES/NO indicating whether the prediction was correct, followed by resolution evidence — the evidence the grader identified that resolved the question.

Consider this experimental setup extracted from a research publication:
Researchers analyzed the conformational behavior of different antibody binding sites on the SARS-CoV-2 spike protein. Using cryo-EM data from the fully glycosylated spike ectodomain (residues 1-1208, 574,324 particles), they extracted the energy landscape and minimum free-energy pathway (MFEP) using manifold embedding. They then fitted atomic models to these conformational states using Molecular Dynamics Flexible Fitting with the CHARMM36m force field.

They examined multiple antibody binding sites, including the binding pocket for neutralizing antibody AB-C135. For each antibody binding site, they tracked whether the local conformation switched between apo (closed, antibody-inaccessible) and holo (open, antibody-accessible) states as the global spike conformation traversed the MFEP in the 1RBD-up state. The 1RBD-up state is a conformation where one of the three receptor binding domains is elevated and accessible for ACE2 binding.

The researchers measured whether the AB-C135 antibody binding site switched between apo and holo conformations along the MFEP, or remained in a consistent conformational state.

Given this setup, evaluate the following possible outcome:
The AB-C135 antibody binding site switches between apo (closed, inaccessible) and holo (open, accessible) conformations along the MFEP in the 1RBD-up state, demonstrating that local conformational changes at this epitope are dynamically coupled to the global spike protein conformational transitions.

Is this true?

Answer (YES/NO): NO